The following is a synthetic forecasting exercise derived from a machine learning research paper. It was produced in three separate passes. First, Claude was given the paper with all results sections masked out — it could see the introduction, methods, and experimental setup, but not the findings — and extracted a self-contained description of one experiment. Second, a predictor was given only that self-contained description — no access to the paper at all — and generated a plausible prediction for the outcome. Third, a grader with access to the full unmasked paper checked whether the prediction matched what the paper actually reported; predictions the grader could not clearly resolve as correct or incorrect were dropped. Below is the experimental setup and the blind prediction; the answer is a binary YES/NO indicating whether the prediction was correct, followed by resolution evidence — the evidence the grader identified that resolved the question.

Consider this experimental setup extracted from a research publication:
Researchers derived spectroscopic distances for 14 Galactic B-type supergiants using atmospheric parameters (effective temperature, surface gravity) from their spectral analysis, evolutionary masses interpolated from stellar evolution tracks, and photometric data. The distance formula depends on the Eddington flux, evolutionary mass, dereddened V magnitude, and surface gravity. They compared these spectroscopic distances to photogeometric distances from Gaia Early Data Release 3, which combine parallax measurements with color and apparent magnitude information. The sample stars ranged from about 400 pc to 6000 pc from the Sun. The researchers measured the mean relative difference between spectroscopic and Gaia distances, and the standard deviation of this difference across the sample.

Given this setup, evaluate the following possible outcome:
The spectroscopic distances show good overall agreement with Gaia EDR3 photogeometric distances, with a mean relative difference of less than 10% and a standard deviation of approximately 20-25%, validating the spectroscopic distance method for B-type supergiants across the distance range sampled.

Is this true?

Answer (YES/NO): NO